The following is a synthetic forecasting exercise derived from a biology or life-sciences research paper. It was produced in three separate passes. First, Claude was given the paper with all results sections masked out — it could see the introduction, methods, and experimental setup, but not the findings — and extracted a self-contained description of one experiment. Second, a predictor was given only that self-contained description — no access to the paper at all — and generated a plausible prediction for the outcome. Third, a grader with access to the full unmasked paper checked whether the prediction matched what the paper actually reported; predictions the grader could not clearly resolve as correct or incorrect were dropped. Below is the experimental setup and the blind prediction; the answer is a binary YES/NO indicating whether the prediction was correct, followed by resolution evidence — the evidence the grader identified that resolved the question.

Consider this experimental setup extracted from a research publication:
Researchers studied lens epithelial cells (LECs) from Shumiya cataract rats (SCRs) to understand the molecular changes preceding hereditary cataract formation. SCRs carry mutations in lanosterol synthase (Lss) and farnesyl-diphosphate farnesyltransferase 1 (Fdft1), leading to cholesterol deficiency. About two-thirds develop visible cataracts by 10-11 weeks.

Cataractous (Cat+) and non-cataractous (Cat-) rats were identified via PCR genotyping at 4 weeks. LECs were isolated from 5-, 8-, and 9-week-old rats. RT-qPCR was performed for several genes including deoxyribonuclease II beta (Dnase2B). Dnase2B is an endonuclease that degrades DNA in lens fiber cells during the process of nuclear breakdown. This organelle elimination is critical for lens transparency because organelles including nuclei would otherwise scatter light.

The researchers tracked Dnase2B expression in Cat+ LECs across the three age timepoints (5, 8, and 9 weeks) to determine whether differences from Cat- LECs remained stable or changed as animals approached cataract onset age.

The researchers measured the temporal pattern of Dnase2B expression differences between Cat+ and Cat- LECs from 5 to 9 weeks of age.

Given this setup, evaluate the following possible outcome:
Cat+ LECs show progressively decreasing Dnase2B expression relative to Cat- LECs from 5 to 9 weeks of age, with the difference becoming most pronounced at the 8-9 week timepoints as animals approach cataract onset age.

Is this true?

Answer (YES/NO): NO